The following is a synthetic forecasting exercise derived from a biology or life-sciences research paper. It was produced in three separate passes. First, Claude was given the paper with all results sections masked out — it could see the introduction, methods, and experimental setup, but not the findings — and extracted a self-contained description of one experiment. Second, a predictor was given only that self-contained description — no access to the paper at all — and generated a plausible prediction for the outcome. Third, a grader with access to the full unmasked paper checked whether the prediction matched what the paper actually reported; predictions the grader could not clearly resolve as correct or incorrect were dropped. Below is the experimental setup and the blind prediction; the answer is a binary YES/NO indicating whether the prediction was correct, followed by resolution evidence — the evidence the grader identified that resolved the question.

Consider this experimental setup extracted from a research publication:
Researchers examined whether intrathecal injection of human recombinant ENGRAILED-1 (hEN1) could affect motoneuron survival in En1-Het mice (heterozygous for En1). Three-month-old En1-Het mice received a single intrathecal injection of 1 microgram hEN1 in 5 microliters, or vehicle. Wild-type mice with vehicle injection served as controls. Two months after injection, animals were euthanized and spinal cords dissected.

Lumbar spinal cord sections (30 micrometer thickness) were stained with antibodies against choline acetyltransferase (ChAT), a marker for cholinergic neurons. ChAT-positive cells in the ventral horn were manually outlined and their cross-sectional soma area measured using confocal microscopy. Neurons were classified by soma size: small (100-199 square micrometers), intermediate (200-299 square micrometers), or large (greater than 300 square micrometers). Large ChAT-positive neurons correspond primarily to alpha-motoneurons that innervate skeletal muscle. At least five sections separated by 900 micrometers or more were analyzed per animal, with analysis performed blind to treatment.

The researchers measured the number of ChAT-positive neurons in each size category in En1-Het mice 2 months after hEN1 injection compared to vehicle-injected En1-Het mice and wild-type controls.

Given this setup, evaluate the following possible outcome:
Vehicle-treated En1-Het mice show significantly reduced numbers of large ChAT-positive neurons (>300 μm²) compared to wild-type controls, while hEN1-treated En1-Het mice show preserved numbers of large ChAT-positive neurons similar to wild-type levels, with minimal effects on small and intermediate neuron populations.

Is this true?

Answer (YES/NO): YES